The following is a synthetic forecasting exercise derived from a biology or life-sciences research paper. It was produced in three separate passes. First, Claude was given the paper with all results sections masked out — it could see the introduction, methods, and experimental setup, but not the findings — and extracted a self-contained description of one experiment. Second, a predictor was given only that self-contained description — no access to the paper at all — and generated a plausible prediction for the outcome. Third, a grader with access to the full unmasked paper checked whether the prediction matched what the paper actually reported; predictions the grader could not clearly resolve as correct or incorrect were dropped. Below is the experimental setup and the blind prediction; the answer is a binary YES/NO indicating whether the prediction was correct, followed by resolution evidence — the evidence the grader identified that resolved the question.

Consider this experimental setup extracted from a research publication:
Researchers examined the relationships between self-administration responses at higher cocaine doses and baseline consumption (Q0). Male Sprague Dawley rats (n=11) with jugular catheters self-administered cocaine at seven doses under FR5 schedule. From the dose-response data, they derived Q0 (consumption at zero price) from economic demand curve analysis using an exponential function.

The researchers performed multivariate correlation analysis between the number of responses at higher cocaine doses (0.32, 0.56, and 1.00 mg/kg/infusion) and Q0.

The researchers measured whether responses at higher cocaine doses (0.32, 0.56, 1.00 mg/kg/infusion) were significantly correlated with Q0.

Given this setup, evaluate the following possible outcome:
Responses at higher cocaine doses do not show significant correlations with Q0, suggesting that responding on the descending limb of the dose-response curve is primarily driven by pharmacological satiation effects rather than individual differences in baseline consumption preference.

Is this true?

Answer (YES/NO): NO